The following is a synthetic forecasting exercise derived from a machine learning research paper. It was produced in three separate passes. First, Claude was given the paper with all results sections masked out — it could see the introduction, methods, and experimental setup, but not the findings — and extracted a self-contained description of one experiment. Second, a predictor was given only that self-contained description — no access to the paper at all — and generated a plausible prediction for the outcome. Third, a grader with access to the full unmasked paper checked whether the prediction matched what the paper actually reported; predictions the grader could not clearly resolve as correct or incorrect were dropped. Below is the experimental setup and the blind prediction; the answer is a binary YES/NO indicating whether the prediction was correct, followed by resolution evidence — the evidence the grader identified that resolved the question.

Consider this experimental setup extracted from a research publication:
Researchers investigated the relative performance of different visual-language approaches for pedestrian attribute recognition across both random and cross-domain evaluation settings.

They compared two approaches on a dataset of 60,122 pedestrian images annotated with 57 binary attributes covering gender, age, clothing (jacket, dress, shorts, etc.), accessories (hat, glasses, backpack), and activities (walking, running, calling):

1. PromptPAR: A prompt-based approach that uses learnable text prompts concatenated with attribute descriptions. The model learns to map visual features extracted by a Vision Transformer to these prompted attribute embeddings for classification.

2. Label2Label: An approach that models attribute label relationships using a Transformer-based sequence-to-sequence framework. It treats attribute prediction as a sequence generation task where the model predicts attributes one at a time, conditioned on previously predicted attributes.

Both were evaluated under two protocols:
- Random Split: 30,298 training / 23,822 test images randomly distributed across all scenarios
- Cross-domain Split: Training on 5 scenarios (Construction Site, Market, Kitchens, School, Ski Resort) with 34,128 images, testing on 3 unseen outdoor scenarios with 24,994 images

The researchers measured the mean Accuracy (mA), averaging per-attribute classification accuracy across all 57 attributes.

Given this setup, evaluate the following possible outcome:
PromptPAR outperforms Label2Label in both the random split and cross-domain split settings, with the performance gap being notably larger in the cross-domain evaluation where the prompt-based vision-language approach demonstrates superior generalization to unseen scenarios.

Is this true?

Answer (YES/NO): YES